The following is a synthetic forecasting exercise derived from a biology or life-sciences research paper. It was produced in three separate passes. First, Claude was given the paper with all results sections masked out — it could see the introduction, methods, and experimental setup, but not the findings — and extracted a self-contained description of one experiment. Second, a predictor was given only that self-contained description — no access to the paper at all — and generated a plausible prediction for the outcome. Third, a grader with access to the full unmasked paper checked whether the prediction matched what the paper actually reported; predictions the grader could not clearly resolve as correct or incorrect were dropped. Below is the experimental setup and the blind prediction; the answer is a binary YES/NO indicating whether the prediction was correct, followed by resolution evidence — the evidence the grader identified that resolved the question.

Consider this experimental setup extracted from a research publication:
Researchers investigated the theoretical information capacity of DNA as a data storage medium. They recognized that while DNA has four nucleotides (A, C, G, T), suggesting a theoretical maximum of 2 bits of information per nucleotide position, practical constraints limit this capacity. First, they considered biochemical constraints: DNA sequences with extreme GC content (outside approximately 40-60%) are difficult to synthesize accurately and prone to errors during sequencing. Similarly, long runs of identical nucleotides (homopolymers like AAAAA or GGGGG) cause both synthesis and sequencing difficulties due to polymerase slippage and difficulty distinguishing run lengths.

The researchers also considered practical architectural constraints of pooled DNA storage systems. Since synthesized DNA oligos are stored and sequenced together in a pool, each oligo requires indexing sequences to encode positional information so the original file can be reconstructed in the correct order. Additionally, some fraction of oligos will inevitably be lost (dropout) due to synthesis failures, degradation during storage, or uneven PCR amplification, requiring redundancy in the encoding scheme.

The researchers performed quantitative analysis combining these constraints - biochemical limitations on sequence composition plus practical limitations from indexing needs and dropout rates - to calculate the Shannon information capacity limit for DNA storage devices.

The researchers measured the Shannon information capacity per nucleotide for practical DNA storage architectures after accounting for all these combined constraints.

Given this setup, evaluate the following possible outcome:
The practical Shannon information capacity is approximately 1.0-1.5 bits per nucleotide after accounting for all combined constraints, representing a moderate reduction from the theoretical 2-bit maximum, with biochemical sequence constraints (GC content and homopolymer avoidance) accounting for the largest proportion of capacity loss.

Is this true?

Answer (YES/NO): NO